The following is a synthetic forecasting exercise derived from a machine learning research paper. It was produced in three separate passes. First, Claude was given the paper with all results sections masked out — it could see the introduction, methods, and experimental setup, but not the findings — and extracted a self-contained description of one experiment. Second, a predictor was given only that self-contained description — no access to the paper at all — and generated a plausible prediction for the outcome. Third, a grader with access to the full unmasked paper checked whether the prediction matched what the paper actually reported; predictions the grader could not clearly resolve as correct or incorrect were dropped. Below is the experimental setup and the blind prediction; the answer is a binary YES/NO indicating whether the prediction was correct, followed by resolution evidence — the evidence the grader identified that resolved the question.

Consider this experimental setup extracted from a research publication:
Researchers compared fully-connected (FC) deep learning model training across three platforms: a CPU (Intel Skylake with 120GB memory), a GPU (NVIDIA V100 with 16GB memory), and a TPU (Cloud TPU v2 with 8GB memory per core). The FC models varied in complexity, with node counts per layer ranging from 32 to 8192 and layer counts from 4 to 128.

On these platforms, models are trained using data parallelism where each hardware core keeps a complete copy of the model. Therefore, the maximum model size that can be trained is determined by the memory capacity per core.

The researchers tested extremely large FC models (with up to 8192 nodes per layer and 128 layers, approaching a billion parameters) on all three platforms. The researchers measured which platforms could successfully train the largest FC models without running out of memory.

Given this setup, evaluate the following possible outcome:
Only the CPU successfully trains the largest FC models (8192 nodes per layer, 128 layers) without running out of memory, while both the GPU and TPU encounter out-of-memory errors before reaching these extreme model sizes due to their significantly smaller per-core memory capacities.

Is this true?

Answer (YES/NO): YES